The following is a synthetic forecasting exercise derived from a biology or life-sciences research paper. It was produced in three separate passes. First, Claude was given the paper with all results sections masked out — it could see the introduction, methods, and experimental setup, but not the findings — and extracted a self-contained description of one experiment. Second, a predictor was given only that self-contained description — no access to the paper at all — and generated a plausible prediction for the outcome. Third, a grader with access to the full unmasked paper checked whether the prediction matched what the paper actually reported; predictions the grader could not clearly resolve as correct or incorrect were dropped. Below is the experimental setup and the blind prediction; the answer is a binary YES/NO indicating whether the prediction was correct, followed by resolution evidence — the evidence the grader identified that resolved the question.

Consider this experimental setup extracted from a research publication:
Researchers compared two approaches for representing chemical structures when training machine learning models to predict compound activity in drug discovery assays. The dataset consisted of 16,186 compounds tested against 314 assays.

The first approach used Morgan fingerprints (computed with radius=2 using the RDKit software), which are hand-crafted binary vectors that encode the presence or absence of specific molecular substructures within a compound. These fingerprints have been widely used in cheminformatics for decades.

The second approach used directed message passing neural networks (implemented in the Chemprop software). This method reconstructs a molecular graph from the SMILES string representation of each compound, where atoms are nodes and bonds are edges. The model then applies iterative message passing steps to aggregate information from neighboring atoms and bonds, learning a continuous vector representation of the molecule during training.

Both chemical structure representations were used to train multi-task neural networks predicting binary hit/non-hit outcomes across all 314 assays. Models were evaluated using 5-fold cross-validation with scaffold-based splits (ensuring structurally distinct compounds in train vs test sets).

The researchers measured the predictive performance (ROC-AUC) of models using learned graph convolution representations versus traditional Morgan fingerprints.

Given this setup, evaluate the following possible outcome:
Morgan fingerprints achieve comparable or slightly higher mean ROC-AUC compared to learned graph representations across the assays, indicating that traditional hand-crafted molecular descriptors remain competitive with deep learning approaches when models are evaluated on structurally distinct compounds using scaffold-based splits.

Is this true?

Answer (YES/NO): YES